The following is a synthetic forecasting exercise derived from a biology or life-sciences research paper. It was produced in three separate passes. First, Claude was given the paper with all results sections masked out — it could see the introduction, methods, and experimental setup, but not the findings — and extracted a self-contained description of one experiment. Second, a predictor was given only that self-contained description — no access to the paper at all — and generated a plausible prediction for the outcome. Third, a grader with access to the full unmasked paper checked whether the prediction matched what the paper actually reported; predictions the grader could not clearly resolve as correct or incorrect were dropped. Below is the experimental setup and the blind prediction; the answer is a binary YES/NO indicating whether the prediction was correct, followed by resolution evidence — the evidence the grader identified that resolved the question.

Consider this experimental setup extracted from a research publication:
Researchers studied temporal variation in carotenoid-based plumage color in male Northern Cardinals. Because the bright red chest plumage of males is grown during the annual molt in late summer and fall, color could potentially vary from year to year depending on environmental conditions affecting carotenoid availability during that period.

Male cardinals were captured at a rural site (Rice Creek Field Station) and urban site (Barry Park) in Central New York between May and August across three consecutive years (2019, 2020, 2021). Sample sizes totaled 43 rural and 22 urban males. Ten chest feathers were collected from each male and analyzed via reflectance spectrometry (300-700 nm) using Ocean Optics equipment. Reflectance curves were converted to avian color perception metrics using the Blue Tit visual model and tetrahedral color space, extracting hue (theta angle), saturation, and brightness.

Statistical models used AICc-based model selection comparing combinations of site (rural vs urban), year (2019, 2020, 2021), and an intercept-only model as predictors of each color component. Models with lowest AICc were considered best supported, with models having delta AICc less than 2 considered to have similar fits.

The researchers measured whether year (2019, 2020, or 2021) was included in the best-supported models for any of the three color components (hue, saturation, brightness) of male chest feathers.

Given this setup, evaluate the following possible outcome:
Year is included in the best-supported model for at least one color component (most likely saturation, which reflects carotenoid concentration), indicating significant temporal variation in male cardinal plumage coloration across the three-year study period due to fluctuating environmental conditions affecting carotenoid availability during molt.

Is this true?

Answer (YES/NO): YES